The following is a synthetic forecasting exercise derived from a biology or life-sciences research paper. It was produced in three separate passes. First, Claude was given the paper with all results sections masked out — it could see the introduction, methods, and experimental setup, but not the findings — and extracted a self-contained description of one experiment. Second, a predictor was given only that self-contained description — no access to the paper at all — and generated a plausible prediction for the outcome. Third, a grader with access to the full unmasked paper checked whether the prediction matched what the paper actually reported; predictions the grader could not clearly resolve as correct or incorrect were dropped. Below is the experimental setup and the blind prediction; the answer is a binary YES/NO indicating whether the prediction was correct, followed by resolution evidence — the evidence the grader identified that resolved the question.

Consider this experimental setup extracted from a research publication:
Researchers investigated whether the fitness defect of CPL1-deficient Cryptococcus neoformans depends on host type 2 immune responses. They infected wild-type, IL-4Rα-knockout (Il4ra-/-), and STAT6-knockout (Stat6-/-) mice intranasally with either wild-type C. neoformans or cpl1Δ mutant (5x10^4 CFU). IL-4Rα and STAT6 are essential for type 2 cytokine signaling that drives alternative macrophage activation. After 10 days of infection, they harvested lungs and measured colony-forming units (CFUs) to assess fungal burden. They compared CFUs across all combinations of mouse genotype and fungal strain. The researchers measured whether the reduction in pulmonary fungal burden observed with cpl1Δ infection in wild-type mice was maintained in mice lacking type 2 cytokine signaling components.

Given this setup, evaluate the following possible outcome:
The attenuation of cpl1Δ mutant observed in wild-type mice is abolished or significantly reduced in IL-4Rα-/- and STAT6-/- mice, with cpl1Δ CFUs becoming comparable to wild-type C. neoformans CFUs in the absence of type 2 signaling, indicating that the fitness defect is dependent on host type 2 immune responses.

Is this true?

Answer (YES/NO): YES